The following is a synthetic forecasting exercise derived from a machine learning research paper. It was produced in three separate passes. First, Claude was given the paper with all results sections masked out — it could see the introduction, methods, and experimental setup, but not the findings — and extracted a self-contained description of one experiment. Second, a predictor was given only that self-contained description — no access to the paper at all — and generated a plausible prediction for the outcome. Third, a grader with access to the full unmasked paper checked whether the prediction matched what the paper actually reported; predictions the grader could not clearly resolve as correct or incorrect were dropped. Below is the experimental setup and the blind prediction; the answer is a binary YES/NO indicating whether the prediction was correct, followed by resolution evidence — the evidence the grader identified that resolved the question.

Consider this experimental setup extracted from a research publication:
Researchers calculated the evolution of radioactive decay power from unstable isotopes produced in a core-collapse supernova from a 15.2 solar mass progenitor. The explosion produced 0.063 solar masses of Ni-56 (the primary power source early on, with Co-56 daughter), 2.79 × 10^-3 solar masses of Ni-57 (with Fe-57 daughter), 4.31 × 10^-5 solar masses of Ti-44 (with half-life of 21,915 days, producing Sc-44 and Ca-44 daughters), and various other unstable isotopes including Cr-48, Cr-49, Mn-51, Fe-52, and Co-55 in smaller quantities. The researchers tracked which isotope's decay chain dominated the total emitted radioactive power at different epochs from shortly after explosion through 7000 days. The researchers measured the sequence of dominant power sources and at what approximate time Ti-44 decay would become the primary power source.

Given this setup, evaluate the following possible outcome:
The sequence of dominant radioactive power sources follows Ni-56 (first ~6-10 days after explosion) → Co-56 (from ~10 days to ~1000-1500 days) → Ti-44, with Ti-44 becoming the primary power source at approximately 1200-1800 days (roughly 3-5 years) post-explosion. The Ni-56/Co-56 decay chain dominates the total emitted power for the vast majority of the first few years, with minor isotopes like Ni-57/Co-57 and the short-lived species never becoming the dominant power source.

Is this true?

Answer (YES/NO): NO